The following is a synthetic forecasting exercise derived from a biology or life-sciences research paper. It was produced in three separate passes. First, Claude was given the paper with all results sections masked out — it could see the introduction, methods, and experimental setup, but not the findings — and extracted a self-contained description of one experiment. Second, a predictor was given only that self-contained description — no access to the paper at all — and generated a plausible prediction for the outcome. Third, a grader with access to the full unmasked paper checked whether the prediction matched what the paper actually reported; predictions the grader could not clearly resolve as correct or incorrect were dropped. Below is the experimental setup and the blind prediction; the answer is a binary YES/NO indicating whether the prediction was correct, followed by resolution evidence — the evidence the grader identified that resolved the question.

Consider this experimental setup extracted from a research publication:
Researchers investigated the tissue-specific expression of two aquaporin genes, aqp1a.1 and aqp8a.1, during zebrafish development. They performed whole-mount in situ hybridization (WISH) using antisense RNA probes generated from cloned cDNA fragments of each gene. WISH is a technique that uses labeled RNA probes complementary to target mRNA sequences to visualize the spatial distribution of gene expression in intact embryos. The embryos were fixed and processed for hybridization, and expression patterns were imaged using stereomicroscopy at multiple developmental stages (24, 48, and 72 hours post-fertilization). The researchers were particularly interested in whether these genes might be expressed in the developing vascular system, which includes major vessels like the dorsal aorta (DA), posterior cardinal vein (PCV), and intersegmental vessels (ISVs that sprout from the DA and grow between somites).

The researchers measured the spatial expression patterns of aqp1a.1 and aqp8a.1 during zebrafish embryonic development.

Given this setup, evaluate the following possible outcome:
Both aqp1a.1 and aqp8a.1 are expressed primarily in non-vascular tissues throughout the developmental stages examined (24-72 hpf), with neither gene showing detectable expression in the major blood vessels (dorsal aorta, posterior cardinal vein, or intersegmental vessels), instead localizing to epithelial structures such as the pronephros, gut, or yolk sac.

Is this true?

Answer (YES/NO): NO